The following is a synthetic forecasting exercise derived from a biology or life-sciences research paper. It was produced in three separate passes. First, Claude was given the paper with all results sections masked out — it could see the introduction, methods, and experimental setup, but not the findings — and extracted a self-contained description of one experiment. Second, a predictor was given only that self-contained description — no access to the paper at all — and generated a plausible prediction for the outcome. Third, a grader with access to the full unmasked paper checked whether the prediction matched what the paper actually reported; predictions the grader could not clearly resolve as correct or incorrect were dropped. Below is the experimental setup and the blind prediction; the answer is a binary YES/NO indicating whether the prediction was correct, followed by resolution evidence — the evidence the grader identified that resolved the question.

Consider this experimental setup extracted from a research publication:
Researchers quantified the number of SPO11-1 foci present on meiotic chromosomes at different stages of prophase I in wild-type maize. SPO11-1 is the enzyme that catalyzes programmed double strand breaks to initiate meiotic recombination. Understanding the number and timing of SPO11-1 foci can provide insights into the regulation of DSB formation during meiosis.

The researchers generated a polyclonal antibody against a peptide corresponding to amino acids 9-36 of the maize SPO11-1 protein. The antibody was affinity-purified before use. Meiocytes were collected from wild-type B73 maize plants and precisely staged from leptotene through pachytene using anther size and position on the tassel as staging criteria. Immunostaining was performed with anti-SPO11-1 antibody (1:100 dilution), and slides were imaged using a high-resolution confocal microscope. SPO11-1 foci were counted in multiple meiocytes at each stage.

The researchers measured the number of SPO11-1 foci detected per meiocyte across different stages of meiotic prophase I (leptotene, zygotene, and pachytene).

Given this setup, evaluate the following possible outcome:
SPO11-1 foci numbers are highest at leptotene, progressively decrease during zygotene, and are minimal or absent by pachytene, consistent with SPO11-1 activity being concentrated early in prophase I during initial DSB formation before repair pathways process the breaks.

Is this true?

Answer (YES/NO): NO